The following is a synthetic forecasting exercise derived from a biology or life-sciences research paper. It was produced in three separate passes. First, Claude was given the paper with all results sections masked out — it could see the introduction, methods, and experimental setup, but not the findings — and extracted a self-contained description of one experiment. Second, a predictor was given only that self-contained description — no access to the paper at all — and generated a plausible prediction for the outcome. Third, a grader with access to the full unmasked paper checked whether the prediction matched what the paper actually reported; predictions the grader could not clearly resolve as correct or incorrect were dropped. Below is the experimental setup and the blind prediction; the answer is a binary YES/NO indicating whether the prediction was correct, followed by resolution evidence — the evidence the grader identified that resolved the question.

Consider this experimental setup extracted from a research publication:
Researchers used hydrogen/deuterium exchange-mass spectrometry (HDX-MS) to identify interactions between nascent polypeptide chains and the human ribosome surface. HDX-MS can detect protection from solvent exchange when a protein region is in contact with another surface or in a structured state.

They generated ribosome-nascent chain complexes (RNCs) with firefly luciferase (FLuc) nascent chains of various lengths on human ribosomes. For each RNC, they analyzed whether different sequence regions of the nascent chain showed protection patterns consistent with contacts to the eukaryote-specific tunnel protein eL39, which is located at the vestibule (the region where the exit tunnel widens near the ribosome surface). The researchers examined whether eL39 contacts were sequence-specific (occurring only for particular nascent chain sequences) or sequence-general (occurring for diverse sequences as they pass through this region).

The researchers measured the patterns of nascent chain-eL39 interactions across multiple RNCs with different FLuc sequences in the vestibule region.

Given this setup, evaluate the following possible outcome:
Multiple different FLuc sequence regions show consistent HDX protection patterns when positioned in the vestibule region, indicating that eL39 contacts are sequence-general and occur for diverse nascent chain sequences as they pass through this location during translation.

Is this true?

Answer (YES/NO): YES